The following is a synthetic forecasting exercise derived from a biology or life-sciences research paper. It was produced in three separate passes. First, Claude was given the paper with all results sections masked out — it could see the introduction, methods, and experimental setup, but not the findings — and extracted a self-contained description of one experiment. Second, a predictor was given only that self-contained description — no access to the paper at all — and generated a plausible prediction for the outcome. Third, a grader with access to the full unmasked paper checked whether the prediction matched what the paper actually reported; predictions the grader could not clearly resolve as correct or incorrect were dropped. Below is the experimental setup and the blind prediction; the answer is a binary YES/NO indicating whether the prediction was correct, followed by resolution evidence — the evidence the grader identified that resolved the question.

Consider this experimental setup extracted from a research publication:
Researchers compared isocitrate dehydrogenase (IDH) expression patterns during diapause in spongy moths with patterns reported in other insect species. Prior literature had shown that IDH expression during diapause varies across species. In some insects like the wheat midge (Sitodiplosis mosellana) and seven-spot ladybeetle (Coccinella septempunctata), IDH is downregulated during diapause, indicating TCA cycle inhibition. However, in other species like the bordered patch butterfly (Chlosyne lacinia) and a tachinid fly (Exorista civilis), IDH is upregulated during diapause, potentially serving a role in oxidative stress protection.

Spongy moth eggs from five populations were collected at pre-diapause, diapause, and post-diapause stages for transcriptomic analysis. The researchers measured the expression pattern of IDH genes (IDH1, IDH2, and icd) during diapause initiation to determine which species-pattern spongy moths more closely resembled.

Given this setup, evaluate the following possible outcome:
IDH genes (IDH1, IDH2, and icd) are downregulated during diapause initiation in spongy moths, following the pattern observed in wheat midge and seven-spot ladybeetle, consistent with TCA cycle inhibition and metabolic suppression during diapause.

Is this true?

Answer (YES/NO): YES